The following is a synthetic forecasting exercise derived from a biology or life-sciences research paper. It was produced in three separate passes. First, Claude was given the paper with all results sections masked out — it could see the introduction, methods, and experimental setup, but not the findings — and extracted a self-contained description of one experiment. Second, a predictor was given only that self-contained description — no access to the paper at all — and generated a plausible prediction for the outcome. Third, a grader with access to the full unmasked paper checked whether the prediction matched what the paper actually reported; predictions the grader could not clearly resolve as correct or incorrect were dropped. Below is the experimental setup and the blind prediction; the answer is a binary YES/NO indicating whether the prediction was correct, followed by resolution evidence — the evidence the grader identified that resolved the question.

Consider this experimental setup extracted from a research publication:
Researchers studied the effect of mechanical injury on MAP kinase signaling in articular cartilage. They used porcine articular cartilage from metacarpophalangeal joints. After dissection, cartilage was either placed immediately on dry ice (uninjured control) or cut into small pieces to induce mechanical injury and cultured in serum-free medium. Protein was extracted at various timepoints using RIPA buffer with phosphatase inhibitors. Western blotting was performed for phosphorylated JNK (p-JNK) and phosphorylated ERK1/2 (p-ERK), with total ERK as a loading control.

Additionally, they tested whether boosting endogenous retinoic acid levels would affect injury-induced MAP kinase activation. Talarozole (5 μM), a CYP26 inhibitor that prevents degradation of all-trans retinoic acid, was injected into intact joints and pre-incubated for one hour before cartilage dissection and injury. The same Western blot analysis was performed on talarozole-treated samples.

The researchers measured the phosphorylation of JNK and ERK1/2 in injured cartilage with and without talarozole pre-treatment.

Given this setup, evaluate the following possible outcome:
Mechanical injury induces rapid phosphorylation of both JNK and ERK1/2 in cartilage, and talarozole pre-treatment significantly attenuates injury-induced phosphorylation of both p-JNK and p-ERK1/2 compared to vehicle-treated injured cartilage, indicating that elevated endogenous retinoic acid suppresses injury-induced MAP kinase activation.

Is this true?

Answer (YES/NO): NO